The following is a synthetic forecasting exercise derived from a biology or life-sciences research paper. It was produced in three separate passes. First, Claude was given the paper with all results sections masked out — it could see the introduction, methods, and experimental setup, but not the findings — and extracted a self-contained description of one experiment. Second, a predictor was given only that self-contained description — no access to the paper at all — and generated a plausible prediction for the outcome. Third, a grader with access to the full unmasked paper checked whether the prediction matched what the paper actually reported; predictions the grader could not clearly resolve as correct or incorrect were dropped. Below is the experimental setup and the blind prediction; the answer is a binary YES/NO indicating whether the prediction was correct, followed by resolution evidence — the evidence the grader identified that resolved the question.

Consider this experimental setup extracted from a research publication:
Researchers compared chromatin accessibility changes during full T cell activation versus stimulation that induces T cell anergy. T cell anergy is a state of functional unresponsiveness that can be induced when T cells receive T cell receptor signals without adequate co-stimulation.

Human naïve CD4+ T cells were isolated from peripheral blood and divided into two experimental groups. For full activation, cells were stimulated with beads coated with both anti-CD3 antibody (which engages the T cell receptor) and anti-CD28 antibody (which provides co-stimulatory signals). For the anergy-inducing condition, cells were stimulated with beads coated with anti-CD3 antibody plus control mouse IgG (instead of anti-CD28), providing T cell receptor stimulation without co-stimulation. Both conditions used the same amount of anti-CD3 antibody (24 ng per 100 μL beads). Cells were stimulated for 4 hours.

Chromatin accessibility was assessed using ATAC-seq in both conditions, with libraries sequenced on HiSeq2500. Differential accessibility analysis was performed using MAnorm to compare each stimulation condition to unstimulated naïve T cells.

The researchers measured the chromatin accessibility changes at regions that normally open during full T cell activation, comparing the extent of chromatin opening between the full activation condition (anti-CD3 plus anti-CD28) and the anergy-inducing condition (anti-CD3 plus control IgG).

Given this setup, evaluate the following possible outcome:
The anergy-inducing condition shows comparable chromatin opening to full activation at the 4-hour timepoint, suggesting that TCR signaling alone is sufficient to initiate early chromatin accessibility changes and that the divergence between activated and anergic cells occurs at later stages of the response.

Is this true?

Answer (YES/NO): NO